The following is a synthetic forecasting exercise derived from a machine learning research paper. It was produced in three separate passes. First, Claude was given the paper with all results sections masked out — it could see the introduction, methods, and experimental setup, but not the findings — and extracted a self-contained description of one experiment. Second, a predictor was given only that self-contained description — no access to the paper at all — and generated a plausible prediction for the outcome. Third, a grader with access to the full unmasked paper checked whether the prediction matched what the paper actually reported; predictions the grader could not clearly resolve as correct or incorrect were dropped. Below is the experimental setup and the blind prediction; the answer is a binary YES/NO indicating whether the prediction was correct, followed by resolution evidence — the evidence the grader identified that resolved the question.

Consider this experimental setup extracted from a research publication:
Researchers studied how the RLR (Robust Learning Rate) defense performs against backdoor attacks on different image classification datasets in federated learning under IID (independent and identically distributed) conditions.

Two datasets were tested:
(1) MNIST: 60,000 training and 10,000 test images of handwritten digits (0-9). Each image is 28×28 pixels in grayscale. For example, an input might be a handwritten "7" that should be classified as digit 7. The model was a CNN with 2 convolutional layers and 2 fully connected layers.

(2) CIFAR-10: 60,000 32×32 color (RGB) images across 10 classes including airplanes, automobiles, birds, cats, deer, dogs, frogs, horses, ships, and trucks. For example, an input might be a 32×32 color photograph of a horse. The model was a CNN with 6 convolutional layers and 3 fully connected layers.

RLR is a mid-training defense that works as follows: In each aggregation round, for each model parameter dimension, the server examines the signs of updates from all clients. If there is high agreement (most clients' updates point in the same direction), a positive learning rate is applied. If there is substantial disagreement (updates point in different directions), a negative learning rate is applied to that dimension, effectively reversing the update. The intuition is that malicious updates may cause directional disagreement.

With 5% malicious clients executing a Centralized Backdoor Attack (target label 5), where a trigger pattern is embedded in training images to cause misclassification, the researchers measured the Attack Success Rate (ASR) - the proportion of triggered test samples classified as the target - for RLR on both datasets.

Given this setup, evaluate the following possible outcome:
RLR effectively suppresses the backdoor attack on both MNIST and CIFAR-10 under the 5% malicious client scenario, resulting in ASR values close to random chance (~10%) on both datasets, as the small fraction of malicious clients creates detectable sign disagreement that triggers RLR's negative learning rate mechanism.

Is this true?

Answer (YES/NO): NO